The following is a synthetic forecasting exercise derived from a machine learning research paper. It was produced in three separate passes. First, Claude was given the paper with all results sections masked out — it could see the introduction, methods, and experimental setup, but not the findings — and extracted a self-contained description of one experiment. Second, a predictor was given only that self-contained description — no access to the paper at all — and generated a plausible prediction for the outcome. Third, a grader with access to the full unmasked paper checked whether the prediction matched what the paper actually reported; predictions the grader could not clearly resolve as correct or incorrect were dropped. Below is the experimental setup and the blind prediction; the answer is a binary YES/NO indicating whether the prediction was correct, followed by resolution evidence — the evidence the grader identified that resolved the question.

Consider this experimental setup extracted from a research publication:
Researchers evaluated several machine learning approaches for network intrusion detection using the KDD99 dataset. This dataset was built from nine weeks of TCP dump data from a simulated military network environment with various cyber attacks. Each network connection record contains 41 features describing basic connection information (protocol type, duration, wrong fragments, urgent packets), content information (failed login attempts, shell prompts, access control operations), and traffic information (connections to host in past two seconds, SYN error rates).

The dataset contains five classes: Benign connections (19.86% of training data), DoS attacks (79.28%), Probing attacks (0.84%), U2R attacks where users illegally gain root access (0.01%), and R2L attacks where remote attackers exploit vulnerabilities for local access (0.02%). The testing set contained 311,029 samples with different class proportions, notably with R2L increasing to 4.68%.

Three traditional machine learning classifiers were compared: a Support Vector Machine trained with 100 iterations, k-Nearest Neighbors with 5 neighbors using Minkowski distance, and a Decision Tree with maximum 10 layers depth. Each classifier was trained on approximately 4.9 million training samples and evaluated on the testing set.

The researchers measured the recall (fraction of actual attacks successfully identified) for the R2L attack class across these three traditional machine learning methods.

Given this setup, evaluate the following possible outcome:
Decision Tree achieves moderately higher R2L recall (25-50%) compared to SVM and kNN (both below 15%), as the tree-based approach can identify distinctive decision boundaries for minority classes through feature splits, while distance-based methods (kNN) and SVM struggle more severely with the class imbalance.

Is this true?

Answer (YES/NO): NO